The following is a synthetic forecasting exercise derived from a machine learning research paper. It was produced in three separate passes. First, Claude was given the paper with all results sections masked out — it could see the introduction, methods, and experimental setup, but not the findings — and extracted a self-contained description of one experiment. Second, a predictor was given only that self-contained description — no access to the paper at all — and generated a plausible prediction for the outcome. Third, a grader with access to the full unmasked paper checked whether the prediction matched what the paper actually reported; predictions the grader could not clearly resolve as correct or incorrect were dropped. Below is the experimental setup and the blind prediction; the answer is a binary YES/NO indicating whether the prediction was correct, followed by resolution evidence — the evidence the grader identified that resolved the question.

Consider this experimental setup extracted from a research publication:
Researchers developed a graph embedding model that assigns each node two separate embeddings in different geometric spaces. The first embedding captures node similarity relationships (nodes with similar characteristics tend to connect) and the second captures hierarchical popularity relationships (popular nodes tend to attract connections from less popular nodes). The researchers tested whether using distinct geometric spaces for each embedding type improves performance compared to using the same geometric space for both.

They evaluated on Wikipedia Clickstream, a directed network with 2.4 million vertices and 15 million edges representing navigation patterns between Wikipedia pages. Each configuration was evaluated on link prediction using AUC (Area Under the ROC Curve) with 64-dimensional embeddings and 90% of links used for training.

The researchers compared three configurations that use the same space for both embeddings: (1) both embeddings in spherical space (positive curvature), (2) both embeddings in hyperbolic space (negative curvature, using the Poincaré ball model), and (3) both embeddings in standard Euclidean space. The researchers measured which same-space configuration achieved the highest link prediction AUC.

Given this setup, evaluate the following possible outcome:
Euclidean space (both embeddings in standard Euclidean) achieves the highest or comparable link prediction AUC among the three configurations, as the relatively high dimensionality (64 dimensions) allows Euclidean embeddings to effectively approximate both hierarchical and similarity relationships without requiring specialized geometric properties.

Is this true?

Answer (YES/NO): NO